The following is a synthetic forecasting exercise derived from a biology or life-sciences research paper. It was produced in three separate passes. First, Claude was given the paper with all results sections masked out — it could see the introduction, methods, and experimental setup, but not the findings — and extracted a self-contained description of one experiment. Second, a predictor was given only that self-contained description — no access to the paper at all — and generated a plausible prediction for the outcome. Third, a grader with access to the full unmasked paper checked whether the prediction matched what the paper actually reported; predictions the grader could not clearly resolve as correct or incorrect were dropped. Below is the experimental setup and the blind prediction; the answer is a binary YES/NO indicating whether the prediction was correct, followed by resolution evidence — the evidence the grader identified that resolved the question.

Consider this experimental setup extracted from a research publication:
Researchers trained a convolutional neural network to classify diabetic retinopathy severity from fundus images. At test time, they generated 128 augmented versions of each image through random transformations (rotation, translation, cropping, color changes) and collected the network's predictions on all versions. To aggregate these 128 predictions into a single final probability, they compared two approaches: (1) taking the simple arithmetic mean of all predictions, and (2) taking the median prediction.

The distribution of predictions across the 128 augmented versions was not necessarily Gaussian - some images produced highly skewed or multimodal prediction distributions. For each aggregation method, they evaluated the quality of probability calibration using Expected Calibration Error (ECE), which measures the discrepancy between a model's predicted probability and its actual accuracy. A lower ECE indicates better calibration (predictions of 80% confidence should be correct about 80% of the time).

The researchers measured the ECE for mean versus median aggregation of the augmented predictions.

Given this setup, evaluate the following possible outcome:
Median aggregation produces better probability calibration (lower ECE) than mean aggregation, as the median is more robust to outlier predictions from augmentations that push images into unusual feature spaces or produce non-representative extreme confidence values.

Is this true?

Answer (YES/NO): YES